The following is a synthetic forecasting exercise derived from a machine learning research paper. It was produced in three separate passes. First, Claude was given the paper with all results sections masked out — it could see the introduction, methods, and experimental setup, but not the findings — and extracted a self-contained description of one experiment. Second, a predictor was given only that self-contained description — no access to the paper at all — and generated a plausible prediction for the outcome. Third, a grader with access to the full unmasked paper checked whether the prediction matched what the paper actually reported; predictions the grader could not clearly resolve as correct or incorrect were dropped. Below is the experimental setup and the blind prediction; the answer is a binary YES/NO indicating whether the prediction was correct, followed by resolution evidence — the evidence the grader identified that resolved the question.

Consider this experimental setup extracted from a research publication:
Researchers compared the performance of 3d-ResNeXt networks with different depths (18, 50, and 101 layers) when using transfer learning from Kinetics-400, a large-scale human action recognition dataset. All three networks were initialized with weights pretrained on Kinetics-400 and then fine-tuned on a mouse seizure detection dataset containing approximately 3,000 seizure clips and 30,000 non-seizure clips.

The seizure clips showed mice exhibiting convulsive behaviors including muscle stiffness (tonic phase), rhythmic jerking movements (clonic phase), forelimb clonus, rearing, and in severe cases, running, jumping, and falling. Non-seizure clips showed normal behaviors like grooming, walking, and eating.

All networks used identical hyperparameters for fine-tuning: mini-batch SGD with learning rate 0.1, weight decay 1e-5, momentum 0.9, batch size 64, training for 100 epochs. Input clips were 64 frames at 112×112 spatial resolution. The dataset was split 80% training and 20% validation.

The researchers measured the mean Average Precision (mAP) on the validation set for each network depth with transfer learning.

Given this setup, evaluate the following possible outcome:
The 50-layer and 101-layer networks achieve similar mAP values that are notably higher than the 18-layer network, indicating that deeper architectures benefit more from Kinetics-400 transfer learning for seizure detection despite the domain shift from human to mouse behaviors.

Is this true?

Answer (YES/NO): NO